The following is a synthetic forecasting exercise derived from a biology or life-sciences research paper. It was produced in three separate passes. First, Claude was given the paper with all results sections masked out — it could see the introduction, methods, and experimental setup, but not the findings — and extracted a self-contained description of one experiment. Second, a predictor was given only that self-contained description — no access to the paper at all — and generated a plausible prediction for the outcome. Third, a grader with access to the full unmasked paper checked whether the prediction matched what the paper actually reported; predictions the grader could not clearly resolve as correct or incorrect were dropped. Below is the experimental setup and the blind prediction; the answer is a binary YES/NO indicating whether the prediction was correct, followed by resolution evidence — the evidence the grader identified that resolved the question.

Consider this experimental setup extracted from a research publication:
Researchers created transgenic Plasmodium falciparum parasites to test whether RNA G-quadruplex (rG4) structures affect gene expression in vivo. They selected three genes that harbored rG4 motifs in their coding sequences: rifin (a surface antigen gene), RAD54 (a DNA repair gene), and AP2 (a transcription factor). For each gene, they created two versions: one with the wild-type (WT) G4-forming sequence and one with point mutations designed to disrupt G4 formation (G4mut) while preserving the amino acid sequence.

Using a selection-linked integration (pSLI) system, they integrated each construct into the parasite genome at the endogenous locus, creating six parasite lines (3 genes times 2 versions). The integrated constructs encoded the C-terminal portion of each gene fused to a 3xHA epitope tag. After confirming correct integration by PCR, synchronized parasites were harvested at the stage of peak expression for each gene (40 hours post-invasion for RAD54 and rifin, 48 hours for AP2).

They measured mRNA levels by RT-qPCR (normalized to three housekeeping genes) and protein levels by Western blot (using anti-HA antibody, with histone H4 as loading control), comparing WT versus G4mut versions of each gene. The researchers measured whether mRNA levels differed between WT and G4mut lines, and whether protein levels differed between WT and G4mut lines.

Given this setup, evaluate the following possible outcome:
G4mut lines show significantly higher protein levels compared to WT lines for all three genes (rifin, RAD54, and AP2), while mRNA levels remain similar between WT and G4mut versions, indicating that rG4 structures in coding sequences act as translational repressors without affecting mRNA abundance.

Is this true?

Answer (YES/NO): NO